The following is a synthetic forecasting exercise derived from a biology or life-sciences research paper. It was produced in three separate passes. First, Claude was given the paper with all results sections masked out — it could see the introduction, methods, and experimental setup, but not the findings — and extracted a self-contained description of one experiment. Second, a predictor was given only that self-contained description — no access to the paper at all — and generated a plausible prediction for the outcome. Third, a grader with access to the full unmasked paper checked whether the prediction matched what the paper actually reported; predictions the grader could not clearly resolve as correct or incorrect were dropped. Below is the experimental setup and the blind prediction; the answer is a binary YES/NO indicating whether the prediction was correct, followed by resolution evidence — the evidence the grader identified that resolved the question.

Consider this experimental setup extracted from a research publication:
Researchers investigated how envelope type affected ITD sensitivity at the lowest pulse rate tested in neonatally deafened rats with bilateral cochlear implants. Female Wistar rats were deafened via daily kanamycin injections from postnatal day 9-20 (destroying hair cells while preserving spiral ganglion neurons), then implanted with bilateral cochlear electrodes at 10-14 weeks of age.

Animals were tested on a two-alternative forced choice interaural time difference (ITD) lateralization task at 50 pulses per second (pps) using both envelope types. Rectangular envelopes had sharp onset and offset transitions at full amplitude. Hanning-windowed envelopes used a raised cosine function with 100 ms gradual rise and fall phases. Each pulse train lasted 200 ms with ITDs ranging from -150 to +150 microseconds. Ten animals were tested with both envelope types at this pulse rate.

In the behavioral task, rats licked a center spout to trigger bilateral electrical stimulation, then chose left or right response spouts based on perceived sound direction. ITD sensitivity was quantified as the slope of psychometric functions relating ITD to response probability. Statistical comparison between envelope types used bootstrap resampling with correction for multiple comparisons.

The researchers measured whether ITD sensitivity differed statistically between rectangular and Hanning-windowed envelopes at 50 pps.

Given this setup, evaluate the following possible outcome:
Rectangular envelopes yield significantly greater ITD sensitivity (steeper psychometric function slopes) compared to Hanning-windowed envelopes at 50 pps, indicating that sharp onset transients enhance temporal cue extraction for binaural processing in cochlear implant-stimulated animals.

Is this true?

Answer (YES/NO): NO